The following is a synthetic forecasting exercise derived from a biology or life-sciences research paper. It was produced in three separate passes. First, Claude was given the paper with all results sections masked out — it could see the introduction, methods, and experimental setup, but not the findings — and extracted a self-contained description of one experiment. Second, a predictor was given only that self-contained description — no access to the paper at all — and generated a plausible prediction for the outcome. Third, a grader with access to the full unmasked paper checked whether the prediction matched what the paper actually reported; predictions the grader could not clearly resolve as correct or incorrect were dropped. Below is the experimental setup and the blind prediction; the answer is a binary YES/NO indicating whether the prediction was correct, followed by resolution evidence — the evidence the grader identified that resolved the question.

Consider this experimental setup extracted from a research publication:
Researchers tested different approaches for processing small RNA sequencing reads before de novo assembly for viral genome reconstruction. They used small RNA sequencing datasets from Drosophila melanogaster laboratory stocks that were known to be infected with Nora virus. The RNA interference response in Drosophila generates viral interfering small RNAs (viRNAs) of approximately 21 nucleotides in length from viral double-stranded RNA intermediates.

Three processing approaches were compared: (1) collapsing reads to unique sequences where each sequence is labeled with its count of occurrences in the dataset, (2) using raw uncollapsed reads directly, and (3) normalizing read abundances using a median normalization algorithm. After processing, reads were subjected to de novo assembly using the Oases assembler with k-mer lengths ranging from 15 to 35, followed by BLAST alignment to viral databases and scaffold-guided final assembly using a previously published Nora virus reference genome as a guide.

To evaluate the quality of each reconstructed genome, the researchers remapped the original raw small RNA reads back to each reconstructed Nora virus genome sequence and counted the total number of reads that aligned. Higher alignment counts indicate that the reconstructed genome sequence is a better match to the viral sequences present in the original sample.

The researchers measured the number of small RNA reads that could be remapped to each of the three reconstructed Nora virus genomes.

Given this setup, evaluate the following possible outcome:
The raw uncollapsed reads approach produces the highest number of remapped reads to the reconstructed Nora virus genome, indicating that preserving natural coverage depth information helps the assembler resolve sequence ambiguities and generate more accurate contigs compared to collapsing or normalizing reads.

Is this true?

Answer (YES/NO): NO